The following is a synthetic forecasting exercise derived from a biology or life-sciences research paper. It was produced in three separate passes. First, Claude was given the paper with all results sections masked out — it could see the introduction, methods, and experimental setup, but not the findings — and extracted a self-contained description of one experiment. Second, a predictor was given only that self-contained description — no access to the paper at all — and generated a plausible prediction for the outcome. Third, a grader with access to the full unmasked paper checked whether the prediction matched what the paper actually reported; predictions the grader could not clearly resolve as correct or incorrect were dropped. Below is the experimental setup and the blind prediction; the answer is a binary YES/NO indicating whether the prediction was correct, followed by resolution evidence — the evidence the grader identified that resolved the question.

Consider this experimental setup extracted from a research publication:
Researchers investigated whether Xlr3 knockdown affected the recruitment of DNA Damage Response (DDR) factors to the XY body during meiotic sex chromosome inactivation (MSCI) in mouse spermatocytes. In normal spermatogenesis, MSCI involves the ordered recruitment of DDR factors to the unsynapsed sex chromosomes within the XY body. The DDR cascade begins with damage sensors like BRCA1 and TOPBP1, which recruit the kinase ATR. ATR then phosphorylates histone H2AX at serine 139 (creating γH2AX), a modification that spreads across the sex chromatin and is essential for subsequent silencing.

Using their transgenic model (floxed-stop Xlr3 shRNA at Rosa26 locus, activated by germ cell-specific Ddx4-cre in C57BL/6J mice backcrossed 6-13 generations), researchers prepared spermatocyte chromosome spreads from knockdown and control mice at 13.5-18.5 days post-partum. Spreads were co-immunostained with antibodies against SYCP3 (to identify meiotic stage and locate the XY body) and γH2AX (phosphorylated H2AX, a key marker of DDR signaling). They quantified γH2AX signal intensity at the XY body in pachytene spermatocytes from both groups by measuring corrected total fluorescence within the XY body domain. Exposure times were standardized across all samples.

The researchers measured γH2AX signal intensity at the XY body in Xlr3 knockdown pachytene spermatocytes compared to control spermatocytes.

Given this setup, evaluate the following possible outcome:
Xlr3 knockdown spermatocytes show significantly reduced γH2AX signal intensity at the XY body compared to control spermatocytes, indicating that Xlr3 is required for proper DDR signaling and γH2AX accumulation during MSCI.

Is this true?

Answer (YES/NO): YES